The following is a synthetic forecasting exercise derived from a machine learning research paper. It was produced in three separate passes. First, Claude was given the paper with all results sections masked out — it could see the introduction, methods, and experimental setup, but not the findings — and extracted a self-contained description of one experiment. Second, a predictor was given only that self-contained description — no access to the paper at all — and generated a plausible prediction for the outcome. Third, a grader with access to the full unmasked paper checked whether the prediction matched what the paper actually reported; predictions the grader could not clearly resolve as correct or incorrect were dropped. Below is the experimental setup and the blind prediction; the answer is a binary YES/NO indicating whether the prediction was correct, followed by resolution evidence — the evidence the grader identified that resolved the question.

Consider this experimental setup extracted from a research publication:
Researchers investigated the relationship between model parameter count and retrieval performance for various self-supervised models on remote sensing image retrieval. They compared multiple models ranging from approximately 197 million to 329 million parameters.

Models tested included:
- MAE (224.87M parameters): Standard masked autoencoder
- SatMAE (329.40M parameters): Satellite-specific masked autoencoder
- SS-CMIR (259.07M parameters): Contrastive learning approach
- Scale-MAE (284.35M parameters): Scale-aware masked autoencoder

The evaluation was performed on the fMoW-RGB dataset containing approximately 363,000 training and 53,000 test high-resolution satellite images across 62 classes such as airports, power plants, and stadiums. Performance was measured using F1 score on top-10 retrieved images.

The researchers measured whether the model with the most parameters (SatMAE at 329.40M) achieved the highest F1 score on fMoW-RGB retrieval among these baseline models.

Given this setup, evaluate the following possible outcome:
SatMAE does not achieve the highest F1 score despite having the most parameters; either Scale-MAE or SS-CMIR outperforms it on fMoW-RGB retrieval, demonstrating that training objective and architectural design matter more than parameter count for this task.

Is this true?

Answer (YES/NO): YES